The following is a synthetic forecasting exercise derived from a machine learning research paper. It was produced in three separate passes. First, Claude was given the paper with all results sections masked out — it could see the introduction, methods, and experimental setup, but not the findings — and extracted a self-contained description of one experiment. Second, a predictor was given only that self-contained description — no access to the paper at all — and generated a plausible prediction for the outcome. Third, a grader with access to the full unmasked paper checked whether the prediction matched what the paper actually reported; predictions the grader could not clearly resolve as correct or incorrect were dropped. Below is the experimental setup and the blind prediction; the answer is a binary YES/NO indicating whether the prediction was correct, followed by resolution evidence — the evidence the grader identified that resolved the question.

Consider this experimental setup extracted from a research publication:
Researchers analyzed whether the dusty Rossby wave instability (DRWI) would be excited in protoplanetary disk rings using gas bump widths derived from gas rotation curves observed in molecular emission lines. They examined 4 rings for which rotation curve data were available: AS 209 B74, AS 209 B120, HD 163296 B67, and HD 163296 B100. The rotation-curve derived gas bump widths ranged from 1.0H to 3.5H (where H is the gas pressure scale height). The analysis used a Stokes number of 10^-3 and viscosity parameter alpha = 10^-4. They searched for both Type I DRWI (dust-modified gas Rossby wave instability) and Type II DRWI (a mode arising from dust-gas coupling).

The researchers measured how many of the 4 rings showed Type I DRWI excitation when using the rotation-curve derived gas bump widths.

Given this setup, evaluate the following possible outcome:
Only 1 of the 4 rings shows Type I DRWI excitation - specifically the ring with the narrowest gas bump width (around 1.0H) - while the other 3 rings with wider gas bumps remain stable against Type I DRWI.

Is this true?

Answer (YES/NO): YES